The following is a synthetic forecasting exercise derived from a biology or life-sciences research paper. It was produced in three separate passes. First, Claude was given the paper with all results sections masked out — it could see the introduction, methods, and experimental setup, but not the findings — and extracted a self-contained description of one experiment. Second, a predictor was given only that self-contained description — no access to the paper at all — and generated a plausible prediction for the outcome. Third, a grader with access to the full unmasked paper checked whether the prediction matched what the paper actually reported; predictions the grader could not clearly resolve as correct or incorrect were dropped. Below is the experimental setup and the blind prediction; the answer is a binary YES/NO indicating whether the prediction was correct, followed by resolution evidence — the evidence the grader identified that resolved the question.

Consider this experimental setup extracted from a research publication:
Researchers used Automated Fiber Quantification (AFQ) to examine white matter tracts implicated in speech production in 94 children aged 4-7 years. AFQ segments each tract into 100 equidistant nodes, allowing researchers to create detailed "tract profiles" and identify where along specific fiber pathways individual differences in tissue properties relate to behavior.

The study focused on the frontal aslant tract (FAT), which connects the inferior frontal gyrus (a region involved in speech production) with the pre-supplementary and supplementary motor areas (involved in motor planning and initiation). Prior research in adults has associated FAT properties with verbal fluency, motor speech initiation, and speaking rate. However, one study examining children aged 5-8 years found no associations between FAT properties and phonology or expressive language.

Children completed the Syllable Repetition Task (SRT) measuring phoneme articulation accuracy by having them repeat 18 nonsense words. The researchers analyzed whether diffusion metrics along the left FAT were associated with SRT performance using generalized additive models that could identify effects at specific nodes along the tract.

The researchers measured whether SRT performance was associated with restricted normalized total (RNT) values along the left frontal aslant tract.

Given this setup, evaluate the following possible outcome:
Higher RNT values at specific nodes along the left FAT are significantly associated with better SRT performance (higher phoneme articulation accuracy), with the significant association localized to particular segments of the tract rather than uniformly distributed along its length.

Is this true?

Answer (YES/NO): YES